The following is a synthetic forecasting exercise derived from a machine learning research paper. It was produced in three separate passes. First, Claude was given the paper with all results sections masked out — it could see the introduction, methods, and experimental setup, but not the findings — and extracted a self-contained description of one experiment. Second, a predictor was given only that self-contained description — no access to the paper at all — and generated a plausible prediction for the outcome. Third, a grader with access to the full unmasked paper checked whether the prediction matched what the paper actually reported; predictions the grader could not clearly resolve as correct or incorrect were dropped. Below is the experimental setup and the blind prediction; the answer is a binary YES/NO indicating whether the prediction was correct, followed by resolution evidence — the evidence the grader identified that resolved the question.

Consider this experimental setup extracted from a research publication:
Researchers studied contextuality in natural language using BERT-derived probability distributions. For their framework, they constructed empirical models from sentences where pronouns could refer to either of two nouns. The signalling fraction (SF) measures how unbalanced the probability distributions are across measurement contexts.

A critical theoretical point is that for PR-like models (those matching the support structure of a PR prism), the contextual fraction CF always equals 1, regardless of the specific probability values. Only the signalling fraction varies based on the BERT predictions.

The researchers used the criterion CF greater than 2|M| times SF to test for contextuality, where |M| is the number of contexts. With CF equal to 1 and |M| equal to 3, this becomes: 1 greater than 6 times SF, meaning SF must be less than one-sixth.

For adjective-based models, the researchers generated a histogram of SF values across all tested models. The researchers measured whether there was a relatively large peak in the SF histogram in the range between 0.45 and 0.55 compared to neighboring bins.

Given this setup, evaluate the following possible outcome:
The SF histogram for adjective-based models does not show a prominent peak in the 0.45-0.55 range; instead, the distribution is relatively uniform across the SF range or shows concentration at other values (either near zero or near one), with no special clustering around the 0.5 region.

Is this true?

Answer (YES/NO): YES